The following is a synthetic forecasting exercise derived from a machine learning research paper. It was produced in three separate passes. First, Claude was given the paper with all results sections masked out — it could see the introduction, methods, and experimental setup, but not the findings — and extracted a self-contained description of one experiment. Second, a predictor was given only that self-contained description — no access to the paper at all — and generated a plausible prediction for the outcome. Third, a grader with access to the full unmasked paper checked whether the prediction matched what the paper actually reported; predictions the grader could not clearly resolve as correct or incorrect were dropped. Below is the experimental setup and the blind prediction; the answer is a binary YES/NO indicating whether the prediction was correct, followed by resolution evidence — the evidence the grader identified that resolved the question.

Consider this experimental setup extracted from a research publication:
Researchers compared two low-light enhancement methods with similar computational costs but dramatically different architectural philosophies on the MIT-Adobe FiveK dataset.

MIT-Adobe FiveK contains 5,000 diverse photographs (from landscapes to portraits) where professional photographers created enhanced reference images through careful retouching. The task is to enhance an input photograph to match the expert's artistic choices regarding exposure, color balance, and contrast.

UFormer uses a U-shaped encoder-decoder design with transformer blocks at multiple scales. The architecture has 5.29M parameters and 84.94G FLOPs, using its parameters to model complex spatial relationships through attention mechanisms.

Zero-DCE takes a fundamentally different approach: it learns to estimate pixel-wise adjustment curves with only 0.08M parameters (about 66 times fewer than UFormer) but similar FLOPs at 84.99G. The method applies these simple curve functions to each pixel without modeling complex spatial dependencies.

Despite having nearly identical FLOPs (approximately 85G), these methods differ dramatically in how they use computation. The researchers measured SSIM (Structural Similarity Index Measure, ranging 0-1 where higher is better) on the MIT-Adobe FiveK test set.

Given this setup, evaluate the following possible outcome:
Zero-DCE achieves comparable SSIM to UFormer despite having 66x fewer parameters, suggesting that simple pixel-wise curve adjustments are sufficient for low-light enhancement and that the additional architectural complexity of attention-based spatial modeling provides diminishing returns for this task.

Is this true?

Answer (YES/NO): NO